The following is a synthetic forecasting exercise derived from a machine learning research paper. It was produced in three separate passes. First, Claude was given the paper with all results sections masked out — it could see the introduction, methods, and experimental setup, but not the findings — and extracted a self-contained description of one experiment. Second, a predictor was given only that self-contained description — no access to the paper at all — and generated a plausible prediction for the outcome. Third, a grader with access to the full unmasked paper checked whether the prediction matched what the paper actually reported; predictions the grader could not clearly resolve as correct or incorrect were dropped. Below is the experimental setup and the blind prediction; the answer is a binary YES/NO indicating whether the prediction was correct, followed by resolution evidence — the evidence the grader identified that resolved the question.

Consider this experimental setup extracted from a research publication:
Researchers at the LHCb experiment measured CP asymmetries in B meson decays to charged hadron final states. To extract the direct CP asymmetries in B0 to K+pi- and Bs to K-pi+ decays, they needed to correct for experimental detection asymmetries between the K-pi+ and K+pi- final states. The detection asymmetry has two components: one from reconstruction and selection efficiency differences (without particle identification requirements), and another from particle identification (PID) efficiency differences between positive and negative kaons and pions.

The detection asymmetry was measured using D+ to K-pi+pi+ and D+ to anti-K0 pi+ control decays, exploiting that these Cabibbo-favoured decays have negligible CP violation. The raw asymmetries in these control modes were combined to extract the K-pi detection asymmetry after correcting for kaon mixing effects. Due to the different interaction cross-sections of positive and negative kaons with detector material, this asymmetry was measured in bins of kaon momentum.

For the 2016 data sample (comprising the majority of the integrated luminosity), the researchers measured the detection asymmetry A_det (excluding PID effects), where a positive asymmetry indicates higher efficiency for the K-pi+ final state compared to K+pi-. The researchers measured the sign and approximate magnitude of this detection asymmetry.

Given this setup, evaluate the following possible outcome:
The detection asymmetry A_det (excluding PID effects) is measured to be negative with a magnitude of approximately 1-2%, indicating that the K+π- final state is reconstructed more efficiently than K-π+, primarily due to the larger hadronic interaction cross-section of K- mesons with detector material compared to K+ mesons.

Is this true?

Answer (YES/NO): YES